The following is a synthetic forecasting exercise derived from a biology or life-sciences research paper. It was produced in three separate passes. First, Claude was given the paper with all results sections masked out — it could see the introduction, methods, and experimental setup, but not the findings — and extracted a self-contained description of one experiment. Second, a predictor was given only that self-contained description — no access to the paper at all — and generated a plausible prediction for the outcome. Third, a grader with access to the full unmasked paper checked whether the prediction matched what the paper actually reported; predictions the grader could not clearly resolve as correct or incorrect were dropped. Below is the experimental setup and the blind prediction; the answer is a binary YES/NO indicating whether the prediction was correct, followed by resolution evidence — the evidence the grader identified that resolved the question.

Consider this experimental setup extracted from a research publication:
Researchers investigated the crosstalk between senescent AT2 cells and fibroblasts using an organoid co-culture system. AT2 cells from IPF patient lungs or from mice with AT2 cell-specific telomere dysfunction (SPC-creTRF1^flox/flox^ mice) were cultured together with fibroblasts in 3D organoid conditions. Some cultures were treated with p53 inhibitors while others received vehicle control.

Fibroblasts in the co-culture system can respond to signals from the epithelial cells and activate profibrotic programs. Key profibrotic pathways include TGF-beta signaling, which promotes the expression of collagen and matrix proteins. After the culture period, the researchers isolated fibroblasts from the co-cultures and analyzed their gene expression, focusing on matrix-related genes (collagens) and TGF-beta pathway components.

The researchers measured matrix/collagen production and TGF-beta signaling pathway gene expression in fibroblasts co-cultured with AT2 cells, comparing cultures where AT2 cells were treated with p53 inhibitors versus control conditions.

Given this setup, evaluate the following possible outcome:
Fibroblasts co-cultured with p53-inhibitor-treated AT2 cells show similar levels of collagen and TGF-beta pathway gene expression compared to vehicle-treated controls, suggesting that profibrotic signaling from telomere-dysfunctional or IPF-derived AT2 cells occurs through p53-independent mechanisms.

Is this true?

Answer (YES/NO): NO